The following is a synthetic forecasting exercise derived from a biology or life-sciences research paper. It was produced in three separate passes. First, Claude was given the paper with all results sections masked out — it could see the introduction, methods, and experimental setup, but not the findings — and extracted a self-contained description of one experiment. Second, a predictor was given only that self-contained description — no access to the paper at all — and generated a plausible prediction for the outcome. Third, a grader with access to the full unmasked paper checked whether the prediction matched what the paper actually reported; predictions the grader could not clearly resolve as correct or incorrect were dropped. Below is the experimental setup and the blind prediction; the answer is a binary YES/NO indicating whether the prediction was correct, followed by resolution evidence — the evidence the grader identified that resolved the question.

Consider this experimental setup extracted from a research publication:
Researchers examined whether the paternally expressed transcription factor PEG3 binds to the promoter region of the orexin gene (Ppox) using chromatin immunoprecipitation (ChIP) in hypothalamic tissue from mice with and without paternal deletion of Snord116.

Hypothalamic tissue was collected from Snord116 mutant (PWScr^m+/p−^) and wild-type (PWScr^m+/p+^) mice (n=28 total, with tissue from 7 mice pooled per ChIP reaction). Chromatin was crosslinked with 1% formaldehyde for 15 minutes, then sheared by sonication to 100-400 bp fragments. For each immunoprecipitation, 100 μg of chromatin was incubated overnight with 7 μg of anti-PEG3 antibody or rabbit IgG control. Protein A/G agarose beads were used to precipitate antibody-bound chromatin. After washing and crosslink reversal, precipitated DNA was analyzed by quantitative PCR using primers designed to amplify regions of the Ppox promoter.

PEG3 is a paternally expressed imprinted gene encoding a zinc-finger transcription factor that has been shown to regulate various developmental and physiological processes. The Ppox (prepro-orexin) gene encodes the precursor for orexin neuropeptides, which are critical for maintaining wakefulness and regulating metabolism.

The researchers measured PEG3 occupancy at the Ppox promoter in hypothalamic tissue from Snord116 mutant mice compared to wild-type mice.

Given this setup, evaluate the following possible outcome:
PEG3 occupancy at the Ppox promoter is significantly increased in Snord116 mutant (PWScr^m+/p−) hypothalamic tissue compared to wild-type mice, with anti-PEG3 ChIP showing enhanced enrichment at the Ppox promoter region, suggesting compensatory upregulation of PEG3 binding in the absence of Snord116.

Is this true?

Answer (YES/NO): NO